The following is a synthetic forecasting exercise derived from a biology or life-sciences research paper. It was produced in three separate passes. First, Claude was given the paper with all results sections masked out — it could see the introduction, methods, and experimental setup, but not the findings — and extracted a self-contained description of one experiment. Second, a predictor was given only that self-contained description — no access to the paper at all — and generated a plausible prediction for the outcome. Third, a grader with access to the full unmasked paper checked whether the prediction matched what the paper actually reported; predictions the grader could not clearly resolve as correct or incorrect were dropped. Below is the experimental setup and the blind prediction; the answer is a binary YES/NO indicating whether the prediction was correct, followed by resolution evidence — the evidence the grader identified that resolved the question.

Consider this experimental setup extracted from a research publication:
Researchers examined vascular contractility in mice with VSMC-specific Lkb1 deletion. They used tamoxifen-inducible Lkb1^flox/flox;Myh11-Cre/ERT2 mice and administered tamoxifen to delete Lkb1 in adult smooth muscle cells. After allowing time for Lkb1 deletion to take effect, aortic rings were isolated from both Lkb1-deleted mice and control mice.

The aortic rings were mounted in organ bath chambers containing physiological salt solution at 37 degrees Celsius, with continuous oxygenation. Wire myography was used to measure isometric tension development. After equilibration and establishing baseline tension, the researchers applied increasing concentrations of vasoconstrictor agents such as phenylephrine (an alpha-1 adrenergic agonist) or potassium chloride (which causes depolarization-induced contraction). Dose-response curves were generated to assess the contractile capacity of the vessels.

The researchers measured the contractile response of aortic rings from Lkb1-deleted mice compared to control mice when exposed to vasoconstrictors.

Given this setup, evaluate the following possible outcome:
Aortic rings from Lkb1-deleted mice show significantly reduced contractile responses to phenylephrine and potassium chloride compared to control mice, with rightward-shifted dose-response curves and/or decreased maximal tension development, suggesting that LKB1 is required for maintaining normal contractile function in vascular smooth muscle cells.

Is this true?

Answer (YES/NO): YES